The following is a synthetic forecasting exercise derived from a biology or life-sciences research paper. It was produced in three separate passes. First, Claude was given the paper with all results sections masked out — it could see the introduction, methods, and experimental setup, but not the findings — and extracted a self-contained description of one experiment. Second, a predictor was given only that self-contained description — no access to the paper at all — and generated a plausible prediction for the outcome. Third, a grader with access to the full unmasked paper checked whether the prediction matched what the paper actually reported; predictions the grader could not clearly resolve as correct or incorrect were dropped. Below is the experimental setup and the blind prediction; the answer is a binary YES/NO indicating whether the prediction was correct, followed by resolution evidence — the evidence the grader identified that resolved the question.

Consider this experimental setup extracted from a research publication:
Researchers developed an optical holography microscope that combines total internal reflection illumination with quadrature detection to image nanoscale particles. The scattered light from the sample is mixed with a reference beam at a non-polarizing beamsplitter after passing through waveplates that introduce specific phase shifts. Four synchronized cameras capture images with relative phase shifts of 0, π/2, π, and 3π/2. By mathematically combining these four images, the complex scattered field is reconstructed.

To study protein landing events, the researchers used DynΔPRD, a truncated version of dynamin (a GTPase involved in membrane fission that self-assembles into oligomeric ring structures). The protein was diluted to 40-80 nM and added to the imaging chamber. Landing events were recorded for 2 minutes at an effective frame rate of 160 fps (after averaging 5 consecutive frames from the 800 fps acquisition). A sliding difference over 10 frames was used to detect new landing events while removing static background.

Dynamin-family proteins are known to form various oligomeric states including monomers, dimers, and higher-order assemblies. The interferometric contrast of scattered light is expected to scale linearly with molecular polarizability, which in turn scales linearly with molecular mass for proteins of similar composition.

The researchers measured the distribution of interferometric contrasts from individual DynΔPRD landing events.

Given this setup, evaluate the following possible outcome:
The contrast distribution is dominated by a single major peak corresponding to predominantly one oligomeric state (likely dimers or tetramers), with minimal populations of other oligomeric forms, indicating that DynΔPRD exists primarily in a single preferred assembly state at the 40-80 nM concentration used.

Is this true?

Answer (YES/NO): NO